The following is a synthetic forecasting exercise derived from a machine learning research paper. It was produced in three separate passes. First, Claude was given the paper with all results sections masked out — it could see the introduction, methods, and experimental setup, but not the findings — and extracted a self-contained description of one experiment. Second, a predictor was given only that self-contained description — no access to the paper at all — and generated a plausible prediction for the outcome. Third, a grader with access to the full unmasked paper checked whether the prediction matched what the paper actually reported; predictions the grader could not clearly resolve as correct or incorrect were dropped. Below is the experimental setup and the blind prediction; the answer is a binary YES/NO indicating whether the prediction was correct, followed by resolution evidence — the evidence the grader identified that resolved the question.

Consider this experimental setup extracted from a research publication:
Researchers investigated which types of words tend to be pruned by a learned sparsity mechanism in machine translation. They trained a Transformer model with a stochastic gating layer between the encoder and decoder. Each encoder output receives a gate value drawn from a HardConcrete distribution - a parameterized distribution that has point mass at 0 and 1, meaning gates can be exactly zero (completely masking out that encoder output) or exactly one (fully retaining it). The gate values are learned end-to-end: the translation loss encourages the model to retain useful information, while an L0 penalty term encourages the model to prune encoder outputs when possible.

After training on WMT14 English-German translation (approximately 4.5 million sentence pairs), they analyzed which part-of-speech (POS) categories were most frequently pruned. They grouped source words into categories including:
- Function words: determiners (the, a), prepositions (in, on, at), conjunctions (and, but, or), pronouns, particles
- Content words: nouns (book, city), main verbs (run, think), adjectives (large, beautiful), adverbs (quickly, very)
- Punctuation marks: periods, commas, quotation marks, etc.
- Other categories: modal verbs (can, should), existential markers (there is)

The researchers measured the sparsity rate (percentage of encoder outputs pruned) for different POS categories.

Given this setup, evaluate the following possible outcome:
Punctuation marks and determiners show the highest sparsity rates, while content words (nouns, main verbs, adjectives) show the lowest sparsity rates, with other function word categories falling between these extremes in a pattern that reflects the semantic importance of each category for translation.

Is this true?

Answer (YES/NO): NO